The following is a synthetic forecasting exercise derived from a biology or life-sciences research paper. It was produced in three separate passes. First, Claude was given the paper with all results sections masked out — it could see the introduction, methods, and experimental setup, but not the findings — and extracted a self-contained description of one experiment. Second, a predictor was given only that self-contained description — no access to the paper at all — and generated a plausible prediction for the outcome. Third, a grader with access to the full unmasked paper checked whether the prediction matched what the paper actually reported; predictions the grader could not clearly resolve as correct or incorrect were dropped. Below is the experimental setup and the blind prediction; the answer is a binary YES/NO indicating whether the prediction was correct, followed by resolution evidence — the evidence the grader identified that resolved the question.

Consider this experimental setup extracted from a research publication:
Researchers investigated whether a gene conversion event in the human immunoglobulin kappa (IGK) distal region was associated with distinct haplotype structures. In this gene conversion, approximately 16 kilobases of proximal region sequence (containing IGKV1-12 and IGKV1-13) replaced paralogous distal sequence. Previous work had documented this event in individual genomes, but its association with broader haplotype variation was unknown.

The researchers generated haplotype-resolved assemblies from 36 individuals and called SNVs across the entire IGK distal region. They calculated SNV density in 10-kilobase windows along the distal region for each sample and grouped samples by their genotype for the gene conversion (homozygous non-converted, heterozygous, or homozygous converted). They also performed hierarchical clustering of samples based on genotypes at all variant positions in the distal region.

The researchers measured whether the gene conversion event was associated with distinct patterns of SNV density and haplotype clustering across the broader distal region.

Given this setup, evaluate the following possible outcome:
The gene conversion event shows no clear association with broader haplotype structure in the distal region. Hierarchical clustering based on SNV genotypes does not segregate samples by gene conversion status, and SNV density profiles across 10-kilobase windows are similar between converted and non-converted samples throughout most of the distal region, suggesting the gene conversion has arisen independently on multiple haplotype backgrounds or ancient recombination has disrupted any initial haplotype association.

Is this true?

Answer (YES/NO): NO